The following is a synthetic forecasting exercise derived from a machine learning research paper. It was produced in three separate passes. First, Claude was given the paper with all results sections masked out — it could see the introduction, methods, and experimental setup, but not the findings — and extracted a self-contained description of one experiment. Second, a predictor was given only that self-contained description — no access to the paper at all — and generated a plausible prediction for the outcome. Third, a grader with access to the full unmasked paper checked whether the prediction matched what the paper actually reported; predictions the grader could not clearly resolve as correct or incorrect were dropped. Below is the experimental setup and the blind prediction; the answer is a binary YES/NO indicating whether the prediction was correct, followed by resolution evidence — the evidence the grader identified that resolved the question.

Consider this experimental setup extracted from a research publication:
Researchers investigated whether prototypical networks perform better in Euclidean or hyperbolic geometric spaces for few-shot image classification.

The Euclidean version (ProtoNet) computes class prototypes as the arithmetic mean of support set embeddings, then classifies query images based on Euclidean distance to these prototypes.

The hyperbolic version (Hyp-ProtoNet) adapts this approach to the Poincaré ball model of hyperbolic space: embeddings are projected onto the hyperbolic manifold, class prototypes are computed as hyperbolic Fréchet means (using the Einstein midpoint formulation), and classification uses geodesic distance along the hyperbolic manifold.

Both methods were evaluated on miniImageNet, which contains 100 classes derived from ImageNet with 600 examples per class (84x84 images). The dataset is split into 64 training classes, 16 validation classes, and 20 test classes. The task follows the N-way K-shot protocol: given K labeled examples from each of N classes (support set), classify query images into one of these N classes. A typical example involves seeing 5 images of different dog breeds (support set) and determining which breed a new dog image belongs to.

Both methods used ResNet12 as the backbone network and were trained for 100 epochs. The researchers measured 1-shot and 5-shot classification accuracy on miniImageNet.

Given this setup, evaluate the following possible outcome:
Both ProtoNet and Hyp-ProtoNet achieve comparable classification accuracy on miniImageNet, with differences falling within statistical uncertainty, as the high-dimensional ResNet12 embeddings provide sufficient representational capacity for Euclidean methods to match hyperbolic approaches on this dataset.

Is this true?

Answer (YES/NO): NO